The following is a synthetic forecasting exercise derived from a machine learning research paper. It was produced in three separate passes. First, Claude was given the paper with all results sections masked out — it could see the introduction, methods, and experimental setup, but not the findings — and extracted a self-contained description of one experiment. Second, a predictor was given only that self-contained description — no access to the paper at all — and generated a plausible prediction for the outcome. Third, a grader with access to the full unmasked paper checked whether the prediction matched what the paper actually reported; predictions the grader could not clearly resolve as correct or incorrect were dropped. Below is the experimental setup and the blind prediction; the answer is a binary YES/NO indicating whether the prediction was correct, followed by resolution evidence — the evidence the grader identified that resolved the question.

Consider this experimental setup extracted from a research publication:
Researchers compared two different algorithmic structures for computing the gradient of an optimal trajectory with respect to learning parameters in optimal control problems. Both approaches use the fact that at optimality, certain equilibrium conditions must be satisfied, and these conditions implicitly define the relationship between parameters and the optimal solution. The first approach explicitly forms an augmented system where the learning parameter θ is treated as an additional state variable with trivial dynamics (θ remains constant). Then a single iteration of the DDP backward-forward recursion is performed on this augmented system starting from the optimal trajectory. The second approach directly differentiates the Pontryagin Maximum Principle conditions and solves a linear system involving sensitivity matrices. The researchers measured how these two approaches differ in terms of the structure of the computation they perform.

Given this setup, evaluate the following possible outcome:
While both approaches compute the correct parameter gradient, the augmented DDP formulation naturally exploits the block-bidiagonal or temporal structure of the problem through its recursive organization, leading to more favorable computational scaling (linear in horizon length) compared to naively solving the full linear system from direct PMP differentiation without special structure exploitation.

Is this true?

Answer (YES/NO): NO